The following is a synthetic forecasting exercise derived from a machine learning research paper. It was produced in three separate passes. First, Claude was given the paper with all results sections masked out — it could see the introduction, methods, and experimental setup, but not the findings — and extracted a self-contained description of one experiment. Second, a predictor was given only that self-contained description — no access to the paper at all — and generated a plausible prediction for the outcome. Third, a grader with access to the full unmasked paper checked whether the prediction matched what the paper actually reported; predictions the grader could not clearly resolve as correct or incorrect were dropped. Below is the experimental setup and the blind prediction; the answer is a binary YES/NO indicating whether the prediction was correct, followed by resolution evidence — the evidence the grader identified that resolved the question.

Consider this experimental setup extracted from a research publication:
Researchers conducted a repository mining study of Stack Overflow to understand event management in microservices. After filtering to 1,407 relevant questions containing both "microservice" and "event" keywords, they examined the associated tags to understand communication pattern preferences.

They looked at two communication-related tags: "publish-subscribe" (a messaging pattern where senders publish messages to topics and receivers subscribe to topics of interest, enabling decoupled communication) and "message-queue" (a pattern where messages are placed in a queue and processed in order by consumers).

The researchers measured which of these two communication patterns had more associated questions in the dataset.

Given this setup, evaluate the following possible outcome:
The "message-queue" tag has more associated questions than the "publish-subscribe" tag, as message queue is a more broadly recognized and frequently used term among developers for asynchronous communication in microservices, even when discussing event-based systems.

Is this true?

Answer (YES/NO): YES